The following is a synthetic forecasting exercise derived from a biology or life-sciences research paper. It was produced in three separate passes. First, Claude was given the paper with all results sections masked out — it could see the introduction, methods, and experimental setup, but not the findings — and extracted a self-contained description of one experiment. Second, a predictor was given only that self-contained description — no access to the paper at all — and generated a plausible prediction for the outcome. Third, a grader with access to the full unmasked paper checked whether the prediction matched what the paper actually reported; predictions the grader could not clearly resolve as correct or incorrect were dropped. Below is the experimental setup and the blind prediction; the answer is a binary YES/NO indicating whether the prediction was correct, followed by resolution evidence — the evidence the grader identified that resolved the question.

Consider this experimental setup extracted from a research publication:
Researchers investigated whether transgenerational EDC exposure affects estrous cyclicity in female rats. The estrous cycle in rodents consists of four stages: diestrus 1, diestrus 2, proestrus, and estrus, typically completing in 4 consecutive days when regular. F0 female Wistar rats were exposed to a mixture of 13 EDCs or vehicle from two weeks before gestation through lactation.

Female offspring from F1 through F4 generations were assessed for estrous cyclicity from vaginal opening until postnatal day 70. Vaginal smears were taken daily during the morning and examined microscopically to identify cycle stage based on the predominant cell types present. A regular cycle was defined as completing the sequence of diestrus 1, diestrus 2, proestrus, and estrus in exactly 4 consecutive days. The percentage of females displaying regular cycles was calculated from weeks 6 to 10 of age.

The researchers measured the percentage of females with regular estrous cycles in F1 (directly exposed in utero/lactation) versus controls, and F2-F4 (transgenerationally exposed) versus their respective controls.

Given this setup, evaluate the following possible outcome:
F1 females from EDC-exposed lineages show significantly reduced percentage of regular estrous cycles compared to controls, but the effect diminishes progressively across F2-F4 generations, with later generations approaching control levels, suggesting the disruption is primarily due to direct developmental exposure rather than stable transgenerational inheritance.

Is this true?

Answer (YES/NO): NO